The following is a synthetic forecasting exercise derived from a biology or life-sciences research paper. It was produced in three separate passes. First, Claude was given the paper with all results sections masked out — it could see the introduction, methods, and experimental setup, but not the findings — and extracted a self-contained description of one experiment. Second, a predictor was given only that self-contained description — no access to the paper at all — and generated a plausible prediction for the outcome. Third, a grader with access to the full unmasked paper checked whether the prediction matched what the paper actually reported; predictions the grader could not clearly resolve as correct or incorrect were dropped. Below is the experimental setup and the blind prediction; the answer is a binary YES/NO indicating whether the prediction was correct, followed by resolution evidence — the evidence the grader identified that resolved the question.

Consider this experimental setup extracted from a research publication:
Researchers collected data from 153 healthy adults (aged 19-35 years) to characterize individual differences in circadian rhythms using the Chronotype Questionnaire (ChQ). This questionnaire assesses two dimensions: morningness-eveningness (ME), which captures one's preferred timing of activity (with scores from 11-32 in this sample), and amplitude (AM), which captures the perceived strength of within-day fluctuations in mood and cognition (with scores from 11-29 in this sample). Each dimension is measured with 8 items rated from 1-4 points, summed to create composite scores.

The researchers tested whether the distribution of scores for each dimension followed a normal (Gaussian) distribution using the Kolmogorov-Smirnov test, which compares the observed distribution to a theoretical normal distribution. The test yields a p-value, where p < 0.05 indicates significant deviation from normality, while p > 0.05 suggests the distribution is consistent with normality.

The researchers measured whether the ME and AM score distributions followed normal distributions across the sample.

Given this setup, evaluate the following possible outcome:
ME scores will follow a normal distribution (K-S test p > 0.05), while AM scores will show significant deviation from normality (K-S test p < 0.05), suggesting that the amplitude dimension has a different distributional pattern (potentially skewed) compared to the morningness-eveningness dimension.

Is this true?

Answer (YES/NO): NO